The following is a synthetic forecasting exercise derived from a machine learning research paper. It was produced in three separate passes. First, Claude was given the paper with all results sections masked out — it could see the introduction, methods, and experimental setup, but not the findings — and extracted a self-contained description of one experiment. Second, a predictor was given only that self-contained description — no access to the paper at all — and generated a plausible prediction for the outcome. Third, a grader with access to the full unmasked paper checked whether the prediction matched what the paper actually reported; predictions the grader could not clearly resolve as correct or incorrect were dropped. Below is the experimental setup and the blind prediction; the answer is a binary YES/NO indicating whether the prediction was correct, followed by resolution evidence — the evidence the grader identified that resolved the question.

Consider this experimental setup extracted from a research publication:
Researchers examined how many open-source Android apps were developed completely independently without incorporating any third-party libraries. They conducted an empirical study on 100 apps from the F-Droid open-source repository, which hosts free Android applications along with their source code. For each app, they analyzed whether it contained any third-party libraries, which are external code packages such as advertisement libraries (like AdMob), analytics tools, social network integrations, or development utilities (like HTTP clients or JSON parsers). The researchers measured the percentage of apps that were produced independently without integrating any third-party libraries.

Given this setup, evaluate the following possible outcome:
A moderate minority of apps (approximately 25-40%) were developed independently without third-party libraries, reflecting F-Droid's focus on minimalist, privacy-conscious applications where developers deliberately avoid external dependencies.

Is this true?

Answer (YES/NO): NO